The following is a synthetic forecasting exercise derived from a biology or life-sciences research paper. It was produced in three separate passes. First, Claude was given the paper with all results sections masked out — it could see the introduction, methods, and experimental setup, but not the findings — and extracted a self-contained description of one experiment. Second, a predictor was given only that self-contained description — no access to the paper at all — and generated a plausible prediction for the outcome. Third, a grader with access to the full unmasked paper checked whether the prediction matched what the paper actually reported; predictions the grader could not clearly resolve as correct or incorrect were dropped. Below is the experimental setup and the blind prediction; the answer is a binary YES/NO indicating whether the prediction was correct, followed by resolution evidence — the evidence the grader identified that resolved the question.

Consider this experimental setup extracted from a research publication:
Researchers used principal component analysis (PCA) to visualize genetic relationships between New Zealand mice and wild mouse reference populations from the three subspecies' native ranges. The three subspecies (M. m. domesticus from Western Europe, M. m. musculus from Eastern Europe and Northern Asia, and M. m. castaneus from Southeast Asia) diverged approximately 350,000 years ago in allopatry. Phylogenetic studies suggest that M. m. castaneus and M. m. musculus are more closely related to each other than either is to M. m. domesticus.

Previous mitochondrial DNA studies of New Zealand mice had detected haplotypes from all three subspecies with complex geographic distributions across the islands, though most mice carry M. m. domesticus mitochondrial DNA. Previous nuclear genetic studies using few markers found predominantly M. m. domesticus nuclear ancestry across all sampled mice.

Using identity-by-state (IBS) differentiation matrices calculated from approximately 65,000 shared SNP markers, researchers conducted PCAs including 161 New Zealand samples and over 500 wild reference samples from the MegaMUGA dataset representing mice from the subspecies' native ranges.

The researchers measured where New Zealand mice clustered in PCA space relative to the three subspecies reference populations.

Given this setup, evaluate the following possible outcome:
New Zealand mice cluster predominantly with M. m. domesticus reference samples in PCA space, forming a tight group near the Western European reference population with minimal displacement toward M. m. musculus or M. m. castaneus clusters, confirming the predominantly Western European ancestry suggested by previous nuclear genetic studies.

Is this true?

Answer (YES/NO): YES